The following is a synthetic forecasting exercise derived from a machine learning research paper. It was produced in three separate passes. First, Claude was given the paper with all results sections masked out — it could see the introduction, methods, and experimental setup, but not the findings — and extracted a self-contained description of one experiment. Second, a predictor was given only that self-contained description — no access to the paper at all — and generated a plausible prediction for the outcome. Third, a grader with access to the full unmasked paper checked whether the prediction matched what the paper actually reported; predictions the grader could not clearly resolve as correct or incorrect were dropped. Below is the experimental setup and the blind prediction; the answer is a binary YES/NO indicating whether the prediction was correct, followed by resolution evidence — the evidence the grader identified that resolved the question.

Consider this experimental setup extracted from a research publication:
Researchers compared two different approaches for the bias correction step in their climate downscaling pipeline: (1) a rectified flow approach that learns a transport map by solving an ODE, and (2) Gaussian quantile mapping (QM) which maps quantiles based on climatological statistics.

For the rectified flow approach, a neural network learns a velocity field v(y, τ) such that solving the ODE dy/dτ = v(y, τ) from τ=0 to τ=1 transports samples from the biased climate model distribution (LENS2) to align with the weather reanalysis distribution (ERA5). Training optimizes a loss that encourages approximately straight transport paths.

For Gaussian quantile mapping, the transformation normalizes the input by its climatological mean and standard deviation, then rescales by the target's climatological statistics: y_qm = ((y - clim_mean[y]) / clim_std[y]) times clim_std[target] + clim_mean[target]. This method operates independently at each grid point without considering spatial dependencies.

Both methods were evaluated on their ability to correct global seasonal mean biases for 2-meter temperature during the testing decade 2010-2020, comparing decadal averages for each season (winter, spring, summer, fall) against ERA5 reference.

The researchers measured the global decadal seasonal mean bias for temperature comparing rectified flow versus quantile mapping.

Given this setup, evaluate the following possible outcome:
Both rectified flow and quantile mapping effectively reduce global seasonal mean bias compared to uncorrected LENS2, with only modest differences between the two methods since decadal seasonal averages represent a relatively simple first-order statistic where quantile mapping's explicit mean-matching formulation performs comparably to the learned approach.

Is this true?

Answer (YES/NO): YES